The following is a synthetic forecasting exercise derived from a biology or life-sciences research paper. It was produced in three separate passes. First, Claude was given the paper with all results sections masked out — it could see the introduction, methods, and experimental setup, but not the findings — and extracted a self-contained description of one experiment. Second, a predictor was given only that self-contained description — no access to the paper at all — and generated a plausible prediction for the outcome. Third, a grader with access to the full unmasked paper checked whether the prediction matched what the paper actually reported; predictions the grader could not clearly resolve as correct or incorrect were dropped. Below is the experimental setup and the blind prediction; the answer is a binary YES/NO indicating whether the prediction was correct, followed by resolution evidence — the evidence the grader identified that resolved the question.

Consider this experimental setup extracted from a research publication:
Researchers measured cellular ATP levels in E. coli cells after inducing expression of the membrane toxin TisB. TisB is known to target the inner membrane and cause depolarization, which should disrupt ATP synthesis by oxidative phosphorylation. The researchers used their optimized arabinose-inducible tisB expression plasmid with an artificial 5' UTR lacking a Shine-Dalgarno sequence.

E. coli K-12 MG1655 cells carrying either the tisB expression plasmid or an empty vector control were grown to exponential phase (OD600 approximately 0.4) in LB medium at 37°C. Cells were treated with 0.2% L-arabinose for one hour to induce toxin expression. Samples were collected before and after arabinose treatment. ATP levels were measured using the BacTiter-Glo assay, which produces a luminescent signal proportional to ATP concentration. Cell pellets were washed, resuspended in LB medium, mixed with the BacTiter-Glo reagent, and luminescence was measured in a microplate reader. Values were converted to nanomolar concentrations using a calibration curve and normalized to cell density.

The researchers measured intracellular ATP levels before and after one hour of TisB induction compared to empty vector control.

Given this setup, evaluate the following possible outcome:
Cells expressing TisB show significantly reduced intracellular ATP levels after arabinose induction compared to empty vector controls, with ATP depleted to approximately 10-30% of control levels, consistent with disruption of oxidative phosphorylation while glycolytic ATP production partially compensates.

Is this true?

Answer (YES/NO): NO